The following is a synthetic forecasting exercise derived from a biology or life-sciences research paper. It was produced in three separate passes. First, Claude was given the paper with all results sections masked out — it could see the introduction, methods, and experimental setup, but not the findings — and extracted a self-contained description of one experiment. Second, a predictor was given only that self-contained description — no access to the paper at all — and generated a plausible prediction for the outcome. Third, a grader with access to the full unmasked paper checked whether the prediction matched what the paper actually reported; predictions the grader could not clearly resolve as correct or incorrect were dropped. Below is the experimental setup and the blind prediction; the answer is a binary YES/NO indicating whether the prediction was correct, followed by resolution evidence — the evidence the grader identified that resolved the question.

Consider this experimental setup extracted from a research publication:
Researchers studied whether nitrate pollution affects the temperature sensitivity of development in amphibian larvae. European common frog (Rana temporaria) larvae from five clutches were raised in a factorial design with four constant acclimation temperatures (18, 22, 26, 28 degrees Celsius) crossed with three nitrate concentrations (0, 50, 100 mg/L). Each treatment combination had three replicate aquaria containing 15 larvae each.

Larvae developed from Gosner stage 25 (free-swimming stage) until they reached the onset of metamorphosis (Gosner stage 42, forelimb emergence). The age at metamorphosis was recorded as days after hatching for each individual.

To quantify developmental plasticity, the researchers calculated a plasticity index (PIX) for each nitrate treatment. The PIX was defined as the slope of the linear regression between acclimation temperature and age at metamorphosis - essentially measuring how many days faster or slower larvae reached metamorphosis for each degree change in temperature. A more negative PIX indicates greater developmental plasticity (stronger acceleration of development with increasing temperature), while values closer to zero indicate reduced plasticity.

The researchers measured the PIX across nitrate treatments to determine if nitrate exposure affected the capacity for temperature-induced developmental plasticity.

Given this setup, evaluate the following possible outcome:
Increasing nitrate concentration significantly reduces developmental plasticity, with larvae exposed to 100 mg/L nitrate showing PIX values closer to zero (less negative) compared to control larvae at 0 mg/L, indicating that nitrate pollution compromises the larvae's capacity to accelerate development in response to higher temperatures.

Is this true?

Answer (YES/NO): YES